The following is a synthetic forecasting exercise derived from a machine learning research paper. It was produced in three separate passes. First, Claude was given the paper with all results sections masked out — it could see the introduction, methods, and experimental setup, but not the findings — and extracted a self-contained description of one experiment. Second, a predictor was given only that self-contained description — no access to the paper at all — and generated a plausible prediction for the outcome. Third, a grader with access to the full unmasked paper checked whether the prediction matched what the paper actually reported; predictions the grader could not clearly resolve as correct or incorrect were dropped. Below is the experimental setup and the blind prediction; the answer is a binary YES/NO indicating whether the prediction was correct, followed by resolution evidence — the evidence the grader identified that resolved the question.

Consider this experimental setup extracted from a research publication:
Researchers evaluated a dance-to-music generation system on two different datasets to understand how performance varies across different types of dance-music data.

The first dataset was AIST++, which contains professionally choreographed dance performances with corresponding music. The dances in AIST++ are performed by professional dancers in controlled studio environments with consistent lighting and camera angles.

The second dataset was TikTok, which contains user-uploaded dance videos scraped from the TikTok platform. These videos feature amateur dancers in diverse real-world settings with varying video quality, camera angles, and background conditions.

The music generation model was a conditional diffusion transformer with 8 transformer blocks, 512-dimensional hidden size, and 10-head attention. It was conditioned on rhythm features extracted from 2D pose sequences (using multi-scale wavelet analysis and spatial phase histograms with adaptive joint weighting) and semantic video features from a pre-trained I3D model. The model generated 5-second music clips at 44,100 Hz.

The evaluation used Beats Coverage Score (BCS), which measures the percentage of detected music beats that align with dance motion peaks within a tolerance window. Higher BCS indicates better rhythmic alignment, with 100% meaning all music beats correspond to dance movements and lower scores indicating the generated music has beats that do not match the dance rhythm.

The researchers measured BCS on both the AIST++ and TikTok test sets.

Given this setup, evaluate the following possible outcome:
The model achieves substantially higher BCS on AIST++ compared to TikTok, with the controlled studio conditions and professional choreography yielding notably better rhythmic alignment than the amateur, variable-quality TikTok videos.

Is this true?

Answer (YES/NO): YES